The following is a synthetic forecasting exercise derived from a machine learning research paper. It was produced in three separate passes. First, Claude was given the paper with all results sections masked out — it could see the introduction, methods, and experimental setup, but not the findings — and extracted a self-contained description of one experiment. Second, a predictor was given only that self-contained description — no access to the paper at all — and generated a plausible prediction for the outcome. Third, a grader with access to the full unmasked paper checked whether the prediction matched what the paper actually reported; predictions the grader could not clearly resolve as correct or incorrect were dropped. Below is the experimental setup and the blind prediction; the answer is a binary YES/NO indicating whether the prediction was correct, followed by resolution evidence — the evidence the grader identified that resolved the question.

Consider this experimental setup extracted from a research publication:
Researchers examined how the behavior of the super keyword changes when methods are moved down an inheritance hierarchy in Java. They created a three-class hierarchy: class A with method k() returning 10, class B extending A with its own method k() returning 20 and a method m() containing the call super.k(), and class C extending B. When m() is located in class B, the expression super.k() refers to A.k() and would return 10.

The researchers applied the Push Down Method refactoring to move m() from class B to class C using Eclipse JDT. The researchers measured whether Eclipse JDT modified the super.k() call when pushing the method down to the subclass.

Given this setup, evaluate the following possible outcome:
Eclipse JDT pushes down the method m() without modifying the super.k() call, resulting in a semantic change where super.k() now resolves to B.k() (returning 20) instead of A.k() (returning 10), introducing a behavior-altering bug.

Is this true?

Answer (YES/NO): YES